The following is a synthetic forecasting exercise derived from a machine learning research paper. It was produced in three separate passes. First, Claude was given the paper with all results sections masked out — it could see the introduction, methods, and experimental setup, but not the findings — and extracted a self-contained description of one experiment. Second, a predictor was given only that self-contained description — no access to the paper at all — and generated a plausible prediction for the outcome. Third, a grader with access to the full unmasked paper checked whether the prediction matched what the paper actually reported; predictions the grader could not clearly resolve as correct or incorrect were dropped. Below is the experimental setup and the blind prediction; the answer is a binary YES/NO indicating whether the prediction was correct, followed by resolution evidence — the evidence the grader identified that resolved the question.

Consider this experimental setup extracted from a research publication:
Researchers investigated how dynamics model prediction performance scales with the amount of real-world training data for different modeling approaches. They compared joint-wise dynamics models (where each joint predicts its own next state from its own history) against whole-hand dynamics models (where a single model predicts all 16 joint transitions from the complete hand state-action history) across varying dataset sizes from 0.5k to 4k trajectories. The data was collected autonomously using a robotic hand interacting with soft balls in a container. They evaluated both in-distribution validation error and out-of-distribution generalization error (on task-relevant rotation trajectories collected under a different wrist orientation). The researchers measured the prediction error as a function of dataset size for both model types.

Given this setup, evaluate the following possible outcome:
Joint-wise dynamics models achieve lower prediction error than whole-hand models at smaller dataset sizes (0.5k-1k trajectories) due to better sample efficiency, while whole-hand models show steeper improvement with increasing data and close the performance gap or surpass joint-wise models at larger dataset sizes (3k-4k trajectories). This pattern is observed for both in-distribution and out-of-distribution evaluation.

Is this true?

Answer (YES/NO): NO